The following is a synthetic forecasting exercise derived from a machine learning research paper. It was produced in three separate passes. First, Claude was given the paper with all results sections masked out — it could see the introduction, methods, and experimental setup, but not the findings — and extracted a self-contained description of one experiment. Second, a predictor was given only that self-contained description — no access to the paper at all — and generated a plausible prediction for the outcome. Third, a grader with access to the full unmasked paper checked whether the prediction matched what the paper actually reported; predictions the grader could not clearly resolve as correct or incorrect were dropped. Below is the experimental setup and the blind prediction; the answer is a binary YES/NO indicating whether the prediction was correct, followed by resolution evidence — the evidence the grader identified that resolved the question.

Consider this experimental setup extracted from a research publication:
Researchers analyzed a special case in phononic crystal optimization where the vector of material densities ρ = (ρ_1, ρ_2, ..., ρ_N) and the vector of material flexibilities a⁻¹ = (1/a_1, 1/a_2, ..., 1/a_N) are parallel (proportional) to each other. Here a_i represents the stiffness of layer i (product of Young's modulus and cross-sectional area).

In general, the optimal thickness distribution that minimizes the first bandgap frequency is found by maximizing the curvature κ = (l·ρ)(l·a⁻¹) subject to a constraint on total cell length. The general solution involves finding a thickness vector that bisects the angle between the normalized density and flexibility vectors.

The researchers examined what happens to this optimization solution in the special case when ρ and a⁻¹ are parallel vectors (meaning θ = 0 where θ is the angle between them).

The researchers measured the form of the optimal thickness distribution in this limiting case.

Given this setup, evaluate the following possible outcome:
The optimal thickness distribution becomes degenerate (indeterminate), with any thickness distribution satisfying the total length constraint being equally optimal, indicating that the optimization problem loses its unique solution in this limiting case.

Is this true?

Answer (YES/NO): NO